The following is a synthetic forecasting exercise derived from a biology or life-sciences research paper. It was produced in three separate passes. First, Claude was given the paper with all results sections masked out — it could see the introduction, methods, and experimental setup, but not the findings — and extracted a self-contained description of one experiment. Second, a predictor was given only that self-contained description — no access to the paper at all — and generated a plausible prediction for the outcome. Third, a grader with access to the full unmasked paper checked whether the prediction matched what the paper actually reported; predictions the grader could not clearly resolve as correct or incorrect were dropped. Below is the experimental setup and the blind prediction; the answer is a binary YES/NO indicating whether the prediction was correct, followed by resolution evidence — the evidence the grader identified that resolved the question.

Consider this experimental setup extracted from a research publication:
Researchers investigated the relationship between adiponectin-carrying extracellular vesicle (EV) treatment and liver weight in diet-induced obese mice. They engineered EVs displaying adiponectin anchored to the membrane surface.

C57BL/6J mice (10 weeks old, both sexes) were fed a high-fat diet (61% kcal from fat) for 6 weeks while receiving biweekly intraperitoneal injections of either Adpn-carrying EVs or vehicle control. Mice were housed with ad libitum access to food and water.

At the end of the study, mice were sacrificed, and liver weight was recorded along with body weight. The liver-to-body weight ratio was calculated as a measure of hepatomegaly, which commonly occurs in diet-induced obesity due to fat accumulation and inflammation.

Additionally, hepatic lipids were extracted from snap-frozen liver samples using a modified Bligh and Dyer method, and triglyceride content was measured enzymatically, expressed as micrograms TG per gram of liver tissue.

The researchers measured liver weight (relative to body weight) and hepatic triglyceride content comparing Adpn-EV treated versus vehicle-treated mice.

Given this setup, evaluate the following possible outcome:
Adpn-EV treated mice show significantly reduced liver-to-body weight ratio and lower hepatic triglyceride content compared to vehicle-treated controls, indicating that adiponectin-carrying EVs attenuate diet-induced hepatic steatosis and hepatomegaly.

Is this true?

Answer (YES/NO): NO